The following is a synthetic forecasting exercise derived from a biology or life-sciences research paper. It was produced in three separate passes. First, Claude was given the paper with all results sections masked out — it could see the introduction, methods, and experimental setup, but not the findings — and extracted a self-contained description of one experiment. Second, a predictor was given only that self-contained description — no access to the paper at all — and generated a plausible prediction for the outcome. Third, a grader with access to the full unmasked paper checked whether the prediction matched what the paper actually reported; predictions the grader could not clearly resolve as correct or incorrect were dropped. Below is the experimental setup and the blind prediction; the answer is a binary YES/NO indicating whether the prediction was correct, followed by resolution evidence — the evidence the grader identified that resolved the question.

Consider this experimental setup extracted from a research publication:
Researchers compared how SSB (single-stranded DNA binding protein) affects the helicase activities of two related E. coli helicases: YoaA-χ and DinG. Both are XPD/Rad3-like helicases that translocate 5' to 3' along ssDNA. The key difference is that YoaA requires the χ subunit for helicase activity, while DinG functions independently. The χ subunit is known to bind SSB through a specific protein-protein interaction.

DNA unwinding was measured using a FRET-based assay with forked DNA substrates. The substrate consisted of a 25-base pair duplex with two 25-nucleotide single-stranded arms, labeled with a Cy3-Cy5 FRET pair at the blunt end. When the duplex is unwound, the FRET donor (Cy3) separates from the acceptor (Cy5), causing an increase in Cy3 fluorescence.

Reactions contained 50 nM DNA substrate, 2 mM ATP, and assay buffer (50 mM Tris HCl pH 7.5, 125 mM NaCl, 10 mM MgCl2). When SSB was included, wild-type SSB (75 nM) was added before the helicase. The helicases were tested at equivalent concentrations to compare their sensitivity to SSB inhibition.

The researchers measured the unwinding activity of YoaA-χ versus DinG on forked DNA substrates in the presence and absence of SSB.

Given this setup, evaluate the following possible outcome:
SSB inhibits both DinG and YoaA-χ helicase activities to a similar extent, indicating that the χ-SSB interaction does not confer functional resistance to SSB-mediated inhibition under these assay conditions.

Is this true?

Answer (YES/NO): YES